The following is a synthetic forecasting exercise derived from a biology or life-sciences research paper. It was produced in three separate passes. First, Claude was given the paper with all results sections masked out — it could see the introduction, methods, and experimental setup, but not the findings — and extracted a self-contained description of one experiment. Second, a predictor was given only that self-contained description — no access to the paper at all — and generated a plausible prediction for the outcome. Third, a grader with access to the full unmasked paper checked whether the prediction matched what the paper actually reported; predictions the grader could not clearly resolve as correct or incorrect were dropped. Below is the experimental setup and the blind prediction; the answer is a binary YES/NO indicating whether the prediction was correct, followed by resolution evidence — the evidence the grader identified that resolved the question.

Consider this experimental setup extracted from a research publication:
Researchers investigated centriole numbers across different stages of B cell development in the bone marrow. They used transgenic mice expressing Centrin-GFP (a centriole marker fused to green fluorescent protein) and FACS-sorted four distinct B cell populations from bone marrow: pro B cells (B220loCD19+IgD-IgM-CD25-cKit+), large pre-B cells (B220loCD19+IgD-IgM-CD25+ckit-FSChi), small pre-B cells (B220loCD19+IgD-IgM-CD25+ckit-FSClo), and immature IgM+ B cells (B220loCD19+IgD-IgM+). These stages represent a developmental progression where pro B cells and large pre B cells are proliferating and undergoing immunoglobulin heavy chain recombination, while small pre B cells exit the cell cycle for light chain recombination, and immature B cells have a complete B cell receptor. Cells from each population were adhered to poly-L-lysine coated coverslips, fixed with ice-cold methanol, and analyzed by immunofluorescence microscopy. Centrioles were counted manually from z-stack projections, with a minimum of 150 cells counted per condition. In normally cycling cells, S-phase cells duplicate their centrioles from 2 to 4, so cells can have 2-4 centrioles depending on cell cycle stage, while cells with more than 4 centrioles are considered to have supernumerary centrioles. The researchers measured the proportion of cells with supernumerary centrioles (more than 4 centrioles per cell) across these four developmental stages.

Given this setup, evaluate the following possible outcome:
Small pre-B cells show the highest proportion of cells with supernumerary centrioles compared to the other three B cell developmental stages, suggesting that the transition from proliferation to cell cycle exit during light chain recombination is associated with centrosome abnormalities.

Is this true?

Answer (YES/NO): NO